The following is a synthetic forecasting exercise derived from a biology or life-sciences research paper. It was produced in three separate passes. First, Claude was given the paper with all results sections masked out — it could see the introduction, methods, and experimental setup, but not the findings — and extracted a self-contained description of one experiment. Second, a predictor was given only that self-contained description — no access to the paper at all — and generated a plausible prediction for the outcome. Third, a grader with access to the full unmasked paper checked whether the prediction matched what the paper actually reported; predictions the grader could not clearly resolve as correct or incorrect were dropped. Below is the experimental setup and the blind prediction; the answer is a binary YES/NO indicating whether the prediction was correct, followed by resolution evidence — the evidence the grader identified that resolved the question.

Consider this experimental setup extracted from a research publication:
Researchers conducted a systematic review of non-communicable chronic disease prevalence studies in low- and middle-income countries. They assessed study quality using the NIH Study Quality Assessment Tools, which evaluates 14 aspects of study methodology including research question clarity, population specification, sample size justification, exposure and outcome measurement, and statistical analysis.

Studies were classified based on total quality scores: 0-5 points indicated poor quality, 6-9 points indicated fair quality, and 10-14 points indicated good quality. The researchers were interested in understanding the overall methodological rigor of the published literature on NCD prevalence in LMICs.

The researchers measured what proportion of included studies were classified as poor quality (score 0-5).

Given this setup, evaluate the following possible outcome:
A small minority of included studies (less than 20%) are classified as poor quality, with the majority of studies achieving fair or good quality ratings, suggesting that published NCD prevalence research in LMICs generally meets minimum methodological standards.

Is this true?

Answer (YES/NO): YES